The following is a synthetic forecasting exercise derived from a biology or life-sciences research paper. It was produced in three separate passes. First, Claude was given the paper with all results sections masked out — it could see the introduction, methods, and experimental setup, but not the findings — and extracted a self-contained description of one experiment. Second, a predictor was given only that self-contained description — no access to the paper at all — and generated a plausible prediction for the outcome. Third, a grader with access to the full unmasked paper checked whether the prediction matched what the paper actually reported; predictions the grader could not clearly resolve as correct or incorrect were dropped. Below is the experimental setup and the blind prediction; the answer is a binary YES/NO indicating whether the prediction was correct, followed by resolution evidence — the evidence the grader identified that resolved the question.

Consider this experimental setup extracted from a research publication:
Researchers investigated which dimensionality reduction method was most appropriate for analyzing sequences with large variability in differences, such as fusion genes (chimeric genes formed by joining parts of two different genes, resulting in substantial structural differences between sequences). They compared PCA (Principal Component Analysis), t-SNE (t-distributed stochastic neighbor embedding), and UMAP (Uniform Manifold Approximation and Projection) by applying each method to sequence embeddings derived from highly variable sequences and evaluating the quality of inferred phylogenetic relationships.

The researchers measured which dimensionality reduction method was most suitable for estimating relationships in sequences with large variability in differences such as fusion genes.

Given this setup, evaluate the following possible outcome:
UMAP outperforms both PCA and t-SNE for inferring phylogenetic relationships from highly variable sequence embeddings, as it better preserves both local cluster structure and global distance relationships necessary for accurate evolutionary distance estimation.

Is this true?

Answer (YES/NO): YES